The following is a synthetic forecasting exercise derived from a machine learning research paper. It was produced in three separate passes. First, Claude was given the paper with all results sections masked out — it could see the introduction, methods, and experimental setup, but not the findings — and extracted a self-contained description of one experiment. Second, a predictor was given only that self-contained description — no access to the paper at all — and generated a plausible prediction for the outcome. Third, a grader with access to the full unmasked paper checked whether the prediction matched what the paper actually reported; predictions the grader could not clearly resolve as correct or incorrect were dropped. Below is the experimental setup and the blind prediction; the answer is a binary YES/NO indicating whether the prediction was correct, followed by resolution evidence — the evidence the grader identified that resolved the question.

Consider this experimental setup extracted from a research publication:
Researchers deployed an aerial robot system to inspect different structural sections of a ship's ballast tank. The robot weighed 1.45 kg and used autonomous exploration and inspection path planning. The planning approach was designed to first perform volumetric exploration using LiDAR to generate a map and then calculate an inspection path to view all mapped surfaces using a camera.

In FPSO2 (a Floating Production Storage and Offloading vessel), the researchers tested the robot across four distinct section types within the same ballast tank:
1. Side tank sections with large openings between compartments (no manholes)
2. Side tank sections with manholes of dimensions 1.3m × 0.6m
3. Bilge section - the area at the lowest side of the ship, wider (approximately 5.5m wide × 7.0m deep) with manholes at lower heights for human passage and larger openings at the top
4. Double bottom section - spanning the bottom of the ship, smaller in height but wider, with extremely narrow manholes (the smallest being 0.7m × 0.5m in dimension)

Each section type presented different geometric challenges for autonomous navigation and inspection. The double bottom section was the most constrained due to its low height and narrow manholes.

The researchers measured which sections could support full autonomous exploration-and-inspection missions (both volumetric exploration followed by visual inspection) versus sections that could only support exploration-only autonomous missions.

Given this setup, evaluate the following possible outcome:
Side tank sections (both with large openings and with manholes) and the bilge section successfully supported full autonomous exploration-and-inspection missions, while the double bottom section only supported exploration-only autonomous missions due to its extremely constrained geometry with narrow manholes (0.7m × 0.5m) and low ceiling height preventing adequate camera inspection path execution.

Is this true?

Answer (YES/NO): YES